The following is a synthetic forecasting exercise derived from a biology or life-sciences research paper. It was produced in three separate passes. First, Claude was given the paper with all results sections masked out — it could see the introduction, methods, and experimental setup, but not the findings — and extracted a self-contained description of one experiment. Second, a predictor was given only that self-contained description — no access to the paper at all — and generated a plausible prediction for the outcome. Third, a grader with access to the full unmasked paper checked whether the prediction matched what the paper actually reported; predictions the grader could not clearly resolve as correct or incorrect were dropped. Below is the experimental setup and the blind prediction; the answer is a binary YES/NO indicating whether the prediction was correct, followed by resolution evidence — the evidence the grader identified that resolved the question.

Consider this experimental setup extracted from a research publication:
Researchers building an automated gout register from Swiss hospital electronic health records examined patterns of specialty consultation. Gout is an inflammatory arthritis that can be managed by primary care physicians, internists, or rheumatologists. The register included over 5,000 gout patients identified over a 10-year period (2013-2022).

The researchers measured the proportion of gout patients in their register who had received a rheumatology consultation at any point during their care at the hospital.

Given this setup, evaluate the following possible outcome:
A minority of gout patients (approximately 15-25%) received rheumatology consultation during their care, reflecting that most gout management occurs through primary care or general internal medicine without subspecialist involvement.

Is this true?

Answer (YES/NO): NO